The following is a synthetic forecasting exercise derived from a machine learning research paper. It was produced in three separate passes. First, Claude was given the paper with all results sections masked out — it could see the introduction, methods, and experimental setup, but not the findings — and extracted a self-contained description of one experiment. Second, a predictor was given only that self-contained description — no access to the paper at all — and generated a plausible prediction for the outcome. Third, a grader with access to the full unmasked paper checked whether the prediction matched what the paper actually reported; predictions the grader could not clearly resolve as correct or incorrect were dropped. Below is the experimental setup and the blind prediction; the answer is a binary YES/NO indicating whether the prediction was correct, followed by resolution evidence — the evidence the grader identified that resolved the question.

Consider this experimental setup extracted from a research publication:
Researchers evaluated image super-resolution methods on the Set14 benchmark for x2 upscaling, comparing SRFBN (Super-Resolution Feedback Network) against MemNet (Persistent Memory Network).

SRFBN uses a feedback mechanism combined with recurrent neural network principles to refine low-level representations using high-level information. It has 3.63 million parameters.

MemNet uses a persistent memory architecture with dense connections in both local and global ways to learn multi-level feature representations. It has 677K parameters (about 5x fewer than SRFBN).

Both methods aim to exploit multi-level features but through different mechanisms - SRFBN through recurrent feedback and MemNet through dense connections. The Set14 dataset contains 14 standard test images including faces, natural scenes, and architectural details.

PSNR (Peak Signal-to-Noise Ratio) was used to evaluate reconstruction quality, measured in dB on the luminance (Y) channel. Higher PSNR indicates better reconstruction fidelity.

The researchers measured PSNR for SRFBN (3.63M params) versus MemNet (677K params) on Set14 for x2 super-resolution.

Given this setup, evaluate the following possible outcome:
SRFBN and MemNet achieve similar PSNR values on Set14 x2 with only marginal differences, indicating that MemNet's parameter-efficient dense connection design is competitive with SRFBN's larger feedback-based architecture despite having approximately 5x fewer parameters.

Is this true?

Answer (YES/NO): NO